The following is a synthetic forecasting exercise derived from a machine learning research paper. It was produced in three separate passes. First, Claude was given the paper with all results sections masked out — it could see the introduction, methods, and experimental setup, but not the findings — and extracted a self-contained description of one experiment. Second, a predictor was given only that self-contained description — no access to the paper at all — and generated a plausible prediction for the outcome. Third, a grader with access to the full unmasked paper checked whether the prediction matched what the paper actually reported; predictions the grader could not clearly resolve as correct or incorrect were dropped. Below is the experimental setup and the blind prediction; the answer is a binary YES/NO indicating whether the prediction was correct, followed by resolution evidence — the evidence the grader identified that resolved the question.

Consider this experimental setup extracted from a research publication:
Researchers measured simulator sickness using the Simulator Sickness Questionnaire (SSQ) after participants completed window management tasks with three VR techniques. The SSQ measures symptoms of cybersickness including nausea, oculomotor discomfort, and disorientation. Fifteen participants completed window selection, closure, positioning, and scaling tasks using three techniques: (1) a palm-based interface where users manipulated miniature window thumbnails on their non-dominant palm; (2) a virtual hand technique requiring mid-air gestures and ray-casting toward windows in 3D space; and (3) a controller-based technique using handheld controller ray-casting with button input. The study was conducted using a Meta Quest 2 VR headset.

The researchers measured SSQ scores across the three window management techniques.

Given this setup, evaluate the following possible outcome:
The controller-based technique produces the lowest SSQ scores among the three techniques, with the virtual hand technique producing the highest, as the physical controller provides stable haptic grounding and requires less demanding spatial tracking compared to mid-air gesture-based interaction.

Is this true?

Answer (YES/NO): YES